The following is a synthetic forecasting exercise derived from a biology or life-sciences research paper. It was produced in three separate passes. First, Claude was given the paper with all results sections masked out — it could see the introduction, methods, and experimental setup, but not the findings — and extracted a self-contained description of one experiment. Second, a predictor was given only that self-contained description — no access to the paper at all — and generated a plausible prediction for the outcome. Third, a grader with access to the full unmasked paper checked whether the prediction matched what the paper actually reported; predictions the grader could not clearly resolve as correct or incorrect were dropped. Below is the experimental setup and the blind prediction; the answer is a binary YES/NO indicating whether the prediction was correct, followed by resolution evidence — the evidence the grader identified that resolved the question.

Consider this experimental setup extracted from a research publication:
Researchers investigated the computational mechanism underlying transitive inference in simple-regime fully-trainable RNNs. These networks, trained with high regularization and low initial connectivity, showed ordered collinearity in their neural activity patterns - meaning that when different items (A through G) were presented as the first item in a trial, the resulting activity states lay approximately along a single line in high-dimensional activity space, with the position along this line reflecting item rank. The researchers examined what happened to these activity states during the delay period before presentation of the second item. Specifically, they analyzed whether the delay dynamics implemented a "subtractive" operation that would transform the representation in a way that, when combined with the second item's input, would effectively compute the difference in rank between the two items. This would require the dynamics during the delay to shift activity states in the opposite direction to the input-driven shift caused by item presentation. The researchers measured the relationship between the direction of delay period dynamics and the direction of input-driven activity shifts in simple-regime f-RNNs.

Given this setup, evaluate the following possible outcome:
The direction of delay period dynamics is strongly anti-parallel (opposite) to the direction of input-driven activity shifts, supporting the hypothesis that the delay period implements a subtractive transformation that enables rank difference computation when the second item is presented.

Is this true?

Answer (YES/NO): YES